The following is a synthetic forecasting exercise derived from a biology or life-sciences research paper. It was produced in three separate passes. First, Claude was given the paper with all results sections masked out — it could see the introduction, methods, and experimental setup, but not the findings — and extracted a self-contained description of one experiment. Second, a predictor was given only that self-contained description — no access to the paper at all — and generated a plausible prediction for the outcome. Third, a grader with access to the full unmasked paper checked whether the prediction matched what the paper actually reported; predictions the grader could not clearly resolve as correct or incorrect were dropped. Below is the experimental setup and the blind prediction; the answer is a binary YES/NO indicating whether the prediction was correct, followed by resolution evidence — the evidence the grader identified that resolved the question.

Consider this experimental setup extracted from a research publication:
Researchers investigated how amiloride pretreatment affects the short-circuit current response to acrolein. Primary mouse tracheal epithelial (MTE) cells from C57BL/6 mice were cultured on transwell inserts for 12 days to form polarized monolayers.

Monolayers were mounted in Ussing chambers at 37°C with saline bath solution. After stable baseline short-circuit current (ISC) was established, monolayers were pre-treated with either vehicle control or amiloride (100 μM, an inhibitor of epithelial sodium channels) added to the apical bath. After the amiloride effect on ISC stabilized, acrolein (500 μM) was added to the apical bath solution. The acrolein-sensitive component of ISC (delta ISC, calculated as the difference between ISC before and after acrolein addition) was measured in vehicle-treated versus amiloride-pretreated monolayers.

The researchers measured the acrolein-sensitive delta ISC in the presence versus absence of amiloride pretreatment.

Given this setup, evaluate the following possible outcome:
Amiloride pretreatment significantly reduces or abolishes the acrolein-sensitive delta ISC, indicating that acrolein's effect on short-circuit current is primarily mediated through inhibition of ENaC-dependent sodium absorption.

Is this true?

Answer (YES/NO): YES